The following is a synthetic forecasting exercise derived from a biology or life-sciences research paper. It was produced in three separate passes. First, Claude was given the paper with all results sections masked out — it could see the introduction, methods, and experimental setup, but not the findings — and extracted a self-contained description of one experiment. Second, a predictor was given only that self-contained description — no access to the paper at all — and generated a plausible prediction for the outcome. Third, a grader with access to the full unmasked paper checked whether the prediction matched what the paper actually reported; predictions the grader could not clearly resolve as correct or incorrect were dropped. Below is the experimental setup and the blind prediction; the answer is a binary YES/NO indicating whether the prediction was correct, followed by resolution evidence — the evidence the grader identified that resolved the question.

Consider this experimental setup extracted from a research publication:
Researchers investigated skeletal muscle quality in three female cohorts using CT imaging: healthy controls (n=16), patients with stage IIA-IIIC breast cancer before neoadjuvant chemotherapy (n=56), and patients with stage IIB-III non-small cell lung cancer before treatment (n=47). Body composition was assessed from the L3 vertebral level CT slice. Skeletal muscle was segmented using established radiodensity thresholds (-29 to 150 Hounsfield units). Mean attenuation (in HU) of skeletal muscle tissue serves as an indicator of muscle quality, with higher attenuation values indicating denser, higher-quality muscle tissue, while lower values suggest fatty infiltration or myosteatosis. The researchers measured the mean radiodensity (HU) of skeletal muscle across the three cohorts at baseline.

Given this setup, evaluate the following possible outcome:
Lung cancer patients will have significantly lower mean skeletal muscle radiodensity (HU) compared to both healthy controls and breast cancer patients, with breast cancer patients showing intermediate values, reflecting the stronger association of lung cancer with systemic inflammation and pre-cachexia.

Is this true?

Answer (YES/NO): YES